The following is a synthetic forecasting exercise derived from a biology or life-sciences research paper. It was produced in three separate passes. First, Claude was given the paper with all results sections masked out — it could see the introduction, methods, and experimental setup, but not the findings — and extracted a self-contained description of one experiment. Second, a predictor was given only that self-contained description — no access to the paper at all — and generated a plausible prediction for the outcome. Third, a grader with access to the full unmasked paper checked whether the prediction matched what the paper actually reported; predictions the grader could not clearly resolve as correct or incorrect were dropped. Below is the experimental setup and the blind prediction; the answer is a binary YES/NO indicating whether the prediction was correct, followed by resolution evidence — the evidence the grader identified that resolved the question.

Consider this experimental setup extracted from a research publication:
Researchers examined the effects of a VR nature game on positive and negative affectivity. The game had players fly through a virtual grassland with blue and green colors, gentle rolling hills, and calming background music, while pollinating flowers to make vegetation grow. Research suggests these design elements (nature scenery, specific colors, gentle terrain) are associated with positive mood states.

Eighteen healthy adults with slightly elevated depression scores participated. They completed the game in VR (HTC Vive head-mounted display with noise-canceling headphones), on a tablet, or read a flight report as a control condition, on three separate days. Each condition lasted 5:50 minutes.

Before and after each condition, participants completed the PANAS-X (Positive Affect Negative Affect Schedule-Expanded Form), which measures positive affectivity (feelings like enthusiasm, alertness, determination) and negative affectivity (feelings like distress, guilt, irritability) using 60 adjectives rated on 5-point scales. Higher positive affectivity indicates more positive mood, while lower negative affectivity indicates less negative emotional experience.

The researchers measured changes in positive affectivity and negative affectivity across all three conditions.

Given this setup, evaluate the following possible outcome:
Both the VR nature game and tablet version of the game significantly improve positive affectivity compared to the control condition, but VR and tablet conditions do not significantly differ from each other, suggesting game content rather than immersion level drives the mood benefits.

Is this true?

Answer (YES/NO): NO